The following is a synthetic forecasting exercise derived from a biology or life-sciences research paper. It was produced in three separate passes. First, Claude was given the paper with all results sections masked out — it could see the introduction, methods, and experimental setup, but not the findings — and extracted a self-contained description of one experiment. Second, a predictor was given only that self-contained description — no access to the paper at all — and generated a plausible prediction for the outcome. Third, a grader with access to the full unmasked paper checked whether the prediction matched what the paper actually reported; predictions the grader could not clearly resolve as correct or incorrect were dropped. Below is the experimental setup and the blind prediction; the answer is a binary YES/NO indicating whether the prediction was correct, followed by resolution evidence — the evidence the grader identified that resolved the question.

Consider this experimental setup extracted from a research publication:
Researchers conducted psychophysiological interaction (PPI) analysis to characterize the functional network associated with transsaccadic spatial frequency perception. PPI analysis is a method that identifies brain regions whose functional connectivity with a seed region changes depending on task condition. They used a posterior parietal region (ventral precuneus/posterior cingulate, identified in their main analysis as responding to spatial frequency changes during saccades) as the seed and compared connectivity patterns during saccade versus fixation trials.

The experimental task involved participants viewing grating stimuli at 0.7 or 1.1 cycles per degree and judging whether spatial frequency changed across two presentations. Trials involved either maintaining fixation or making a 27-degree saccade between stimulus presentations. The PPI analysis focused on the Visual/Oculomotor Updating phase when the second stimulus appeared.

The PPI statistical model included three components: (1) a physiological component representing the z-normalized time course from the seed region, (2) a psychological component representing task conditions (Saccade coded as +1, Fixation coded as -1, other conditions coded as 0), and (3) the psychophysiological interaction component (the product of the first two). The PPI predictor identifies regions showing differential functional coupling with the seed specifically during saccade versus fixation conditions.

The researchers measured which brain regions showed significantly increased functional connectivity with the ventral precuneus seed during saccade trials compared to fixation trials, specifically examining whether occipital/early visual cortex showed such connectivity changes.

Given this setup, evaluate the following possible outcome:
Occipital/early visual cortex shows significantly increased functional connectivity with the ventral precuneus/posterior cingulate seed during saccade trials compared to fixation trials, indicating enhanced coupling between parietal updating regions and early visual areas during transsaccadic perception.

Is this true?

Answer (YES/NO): YES